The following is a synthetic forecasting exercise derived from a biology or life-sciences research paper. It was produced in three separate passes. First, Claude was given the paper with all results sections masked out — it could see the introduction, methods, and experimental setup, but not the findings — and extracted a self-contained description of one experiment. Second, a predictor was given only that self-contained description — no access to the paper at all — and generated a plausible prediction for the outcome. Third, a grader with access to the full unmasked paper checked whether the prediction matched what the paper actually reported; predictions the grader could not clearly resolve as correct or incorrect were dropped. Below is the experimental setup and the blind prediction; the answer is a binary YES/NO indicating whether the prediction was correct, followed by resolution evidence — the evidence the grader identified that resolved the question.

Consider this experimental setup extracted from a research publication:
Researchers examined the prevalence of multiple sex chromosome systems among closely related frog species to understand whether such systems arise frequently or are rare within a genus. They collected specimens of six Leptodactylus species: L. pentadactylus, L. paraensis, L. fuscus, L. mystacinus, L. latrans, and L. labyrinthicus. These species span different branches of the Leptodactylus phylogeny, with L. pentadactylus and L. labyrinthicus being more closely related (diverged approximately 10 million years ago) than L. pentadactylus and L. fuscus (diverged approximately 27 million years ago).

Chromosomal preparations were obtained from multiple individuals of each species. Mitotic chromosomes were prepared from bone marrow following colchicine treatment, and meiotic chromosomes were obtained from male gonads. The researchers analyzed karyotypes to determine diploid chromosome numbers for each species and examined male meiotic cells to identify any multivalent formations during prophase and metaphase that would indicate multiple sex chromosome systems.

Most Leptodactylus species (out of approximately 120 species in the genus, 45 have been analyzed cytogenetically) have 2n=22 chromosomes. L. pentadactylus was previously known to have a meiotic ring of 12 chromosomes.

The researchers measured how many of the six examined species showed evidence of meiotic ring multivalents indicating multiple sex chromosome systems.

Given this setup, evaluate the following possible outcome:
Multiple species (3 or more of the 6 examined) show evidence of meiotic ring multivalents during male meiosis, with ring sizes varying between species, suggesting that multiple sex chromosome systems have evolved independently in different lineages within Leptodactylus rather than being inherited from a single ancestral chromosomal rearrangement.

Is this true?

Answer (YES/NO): NO